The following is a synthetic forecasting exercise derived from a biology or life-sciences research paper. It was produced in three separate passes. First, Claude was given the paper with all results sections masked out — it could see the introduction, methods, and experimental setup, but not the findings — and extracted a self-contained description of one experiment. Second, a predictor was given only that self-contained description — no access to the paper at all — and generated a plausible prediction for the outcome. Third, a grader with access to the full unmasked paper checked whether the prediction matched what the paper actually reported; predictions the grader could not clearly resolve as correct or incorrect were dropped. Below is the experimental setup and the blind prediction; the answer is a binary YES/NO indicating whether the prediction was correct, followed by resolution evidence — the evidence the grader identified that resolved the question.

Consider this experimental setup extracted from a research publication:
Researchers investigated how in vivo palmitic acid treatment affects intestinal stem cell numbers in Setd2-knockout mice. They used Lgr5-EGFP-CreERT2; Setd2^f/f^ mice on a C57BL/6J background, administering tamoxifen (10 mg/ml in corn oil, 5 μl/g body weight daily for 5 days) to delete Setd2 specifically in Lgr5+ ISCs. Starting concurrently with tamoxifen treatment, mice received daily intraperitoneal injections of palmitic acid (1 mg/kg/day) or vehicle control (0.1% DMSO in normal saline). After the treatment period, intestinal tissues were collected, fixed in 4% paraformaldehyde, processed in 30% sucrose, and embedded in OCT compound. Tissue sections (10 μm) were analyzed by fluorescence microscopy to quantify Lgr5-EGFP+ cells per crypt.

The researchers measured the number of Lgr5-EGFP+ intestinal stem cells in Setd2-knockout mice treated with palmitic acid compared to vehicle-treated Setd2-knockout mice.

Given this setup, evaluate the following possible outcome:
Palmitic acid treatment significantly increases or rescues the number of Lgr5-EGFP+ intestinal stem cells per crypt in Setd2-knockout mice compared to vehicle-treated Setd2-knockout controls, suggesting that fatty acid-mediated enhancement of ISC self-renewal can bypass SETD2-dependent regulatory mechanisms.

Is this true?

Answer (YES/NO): YES